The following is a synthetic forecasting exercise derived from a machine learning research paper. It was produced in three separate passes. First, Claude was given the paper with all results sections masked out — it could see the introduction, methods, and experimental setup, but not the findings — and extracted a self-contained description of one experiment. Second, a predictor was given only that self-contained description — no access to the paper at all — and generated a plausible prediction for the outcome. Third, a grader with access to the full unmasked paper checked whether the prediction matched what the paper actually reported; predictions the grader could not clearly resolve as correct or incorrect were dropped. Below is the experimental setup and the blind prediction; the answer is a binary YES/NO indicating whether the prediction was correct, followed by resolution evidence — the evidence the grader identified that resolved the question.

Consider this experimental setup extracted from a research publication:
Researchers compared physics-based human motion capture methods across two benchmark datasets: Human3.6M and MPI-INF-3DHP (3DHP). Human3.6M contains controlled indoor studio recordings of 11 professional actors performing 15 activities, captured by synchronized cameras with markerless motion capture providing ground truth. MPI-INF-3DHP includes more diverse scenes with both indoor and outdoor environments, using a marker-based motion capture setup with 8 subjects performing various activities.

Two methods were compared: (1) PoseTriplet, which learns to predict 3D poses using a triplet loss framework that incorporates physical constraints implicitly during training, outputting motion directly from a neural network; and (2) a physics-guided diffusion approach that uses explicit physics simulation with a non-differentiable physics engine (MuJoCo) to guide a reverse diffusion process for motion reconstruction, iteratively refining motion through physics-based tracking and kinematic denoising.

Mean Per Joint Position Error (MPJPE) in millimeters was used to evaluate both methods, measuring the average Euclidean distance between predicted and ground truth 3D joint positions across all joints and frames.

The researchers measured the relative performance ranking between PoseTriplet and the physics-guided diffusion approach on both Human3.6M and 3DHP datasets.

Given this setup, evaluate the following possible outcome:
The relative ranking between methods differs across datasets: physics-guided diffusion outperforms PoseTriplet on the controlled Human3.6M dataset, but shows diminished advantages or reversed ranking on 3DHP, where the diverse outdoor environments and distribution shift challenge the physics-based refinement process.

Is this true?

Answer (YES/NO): YES